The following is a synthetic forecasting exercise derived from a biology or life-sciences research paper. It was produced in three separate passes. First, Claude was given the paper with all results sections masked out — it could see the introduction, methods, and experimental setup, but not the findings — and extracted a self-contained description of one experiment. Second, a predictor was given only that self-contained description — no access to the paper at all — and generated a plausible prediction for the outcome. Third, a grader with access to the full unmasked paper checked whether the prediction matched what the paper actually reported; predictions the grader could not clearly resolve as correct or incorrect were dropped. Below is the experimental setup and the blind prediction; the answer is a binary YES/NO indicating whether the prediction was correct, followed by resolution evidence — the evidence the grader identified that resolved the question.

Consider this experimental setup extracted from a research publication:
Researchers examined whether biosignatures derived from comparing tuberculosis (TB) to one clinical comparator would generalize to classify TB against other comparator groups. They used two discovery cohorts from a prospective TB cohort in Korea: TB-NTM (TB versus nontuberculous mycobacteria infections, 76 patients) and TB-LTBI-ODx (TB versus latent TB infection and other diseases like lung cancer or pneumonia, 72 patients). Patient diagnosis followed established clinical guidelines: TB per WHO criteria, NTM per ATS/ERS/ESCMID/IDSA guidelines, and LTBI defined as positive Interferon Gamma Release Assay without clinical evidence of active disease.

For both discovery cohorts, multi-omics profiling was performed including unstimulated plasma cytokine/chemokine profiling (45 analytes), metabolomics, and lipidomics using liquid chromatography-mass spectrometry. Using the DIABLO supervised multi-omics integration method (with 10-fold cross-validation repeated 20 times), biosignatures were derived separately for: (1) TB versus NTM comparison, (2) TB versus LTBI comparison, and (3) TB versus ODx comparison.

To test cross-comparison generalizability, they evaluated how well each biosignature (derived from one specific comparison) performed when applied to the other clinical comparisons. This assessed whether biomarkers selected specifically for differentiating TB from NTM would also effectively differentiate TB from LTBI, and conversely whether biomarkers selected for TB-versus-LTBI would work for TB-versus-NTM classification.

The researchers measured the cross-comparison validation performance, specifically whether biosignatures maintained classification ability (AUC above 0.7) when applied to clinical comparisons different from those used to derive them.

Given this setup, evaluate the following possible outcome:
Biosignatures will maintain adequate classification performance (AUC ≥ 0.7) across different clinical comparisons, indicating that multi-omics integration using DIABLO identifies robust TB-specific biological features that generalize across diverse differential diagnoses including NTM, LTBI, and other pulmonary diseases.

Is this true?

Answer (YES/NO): NO